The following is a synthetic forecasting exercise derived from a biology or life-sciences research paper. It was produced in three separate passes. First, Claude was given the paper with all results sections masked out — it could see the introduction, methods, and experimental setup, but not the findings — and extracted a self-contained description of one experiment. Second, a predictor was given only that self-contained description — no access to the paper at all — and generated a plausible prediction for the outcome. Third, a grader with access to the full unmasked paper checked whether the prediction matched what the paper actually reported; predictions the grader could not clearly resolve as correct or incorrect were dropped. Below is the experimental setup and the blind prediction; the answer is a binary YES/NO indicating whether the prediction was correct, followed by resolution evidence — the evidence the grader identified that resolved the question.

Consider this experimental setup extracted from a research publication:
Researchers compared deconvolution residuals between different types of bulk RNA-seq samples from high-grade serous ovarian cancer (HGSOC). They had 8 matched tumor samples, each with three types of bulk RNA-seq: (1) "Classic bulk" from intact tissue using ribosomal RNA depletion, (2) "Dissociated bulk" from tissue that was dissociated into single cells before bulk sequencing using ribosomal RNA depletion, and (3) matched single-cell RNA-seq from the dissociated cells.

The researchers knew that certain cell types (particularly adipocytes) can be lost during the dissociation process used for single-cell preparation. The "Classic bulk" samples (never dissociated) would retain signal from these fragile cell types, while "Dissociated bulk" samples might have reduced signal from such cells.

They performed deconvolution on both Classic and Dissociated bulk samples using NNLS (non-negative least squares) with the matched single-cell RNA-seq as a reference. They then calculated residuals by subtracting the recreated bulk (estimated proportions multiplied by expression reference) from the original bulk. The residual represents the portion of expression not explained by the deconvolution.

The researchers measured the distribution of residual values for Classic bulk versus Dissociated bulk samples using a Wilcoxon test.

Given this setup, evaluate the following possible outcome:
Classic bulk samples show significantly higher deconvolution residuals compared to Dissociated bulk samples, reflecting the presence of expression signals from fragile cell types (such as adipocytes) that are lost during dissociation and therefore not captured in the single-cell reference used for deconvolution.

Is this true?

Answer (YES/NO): NO